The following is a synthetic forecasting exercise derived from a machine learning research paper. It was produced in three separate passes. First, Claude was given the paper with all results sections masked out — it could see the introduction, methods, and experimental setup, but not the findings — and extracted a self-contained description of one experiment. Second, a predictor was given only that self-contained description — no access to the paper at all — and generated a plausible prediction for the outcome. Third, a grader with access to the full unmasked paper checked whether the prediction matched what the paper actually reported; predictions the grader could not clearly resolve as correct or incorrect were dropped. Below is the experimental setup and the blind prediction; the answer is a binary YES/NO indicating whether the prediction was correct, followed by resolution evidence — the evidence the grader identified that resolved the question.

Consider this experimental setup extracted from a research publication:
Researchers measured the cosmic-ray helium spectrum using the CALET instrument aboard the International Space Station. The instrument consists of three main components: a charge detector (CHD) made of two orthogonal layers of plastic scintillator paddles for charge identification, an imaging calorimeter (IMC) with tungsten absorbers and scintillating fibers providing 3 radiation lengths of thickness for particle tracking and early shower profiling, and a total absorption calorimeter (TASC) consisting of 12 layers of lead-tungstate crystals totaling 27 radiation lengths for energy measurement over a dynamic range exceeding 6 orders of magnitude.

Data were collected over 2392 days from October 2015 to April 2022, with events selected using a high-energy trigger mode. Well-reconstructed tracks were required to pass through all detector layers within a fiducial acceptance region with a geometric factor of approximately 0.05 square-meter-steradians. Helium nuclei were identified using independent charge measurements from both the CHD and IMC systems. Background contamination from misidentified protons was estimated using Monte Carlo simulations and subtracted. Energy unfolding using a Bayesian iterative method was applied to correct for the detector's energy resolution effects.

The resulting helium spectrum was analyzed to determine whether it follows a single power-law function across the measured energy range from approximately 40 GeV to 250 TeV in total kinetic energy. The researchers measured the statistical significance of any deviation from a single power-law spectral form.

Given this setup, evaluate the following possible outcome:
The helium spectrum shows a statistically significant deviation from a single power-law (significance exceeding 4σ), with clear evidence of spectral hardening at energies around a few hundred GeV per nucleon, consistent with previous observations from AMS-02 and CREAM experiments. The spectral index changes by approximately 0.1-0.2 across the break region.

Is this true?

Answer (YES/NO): NO